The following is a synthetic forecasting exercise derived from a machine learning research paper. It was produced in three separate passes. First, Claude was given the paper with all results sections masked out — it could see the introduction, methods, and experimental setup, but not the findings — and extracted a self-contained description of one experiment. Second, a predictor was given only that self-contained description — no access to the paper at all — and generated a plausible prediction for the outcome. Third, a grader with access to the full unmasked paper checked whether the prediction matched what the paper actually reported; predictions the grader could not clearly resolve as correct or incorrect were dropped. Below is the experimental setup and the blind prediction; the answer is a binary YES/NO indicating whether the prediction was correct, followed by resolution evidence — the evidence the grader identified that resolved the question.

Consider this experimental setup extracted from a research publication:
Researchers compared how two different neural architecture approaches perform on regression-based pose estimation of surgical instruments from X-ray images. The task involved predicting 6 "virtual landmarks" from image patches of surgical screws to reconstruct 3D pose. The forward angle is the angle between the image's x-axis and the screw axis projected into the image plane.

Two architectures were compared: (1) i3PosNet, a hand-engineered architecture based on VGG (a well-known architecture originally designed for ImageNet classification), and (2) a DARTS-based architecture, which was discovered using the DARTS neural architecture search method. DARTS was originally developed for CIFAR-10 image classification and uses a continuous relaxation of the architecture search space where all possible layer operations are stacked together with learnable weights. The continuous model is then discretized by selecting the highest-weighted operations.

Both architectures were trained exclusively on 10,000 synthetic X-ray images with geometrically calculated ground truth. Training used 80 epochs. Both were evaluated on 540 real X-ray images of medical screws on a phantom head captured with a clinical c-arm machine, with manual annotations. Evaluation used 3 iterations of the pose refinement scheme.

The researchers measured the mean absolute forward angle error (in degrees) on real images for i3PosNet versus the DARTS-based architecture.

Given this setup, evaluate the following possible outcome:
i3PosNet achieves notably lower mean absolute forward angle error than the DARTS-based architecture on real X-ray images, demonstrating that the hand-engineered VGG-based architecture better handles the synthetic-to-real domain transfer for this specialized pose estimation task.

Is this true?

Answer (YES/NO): YES